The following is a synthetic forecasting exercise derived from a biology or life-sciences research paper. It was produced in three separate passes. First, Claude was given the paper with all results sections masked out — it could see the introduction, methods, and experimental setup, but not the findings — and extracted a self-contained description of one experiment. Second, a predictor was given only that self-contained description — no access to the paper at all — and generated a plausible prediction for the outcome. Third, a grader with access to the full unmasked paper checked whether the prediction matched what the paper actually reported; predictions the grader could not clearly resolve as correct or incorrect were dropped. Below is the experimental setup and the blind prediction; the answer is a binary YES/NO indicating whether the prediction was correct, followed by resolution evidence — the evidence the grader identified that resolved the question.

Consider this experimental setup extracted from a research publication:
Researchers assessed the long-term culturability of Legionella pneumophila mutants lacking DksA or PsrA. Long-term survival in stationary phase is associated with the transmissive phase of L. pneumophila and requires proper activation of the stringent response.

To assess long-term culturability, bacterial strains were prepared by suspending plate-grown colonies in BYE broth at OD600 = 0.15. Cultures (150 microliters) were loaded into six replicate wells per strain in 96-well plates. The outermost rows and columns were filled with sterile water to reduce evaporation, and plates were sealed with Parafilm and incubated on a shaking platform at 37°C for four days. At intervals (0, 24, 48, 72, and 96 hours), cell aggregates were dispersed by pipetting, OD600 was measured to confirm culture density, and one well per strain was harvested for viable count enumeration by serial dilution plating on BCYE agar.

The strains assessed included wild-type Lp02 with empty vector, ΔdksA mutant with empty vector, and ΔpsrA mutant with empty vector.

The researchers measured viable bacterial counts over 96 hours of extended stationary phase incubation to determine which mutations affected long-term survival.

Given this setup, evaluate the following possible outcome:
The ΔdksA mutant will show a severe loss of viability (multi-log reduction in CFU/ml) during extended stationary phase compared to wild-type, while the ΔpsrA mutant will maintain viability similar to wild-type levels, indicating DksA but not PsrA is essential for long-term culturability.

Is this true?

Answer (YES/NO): YES